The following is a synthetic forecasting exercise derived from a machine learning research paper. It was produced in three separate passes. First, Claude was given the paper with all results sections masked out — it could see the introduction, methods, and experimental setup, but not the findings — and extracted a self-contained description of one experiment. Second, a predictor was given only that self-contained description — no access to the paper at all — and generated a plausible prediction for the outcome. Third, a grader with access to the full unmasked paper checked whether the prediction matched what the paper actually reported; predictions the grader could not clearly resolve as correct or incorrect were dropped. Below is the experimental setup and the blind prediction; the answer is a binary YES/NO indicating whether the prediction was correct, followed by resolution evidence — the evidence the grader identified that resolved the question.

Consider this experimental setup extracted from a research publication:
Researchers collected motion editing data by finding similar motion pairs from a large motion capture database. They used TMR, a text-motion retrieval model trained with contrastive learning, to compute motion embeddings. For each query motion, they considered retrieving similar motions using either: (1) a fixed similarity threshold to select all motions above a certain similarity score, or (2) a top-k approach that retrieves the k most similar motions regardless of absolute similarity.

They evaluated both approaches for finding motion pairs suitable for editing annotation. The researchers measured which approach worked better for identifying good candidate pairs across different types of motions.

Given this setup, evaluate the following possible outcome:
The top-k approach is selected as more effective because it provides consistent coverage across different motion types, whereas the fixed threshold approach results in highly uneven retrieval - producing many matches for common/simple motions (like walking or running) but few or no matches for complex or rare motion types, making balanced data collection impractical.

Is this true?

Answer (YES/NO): NO